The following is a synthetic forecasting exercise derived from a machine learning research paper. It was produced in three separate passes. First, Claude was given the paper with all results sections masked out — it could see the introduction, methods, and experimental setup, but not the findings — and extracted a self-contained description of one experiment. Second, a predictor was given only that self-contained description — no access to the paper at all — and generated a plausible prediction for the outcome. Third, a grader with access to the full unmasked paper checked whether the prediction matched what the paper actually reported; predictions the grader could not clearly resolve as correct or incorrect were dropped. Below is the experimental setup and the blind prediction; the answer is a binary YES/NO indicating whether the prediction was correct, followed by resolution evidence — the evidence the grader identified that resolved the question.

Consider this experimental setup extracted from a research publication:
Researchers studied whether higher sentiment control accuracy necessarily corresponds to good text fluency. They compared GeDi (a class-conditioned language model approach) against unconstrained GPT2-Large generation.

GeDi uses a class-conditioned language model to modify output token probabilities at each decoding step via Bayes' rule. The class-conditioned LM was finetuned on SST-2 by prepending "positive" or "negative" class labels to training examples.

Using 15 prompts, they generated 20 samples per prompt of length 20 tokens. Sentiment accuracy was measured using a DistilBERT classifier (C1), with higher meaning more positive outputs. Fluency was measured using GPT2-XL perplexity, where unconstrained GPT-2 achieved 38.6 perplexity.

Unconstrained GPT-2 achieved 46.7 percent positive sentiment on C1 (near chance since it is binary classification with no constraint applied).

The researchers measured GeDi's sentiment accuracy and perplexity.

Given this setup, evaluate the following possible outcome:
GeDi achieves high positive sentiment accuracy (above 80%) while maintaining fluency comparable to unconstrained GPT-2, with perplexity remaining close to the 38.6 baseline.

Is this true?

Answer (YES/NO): NO